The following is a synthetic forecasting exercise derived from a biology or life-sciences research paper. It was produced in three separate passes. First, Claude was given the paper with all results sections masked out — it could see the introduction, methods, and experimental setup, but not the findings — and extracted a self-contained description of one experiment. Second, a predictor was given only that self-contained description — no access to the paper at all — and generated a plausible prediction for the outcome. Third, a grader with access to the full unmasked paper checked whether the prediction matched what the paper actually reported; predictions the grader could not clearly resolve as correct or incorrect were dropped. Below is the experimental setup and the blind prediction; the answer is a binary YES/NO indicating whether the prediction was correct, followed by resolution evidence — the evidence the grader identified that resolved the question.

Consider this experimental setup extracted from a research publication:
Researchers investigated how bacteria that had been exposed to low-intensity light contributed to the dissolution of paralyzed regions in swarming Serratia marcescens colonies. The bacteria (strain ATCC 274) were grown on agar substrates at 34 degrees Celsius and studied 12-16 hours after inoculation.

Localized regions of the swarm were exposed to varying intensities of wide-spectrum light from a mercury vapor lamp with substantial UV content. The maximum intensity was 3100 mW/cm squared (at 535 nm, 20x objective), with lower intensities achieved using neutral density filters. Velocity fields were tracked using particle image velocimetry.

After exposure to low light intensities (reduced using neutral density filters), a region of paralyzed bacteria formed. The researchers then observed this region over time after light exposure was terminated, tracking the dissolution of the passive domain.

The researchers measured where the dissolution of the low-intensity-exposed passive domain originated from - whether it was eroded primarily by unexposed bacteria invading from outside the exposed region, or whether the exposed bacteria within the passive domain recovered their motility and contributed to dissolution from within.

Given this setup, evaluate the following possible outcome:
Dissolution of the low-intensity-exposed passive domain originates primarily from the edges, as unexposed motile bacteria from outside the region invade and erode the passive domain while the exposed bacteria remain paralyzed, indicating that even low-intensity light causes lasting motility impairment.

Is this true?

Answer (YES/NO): NO